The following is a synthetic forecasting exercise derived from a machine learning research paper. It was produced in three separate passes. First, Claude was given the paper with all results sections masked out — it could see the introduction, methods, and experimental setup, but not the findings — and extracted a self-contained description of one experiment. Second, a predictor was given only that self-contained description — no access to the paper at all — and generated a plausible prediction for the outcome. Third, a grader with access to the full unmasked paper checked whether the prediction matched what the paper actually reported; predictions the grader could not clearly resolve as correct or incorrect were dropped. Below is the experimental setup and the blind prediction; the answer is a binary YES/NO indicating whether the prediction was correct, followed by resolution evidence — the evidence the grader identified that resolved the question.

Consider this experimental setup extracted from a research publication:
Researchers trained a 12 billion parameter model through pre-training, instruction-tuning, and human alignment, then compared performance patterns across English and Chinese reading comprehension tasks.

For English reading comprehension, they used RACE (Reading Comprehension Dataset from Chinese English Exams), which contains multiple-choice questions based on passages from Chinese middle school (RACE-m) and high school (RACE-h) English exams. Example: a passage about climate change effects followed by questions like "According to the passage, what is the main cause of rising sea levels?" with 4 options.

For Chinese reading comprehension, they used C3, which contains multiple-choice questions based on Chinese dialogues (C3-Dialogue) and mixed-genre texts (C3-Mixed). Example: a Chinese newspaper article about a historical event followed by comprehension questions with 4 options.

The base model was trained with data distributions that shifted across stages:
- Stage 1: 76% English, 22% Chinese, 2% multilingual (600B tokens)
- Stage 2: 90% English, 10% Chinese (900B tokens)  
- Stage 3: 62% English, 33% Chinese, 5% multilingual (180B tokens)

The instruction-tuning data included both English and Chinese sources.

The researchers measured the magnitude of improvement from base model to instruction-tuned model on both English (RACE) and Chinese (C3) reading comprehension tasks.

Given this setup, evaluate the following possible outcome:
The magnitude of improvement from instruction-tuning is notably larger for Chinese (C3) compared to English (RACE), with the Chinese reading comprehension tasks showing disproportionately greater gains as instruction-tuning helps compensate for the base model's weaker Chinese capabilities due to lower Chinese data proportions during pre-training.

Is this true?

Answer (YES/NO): YES